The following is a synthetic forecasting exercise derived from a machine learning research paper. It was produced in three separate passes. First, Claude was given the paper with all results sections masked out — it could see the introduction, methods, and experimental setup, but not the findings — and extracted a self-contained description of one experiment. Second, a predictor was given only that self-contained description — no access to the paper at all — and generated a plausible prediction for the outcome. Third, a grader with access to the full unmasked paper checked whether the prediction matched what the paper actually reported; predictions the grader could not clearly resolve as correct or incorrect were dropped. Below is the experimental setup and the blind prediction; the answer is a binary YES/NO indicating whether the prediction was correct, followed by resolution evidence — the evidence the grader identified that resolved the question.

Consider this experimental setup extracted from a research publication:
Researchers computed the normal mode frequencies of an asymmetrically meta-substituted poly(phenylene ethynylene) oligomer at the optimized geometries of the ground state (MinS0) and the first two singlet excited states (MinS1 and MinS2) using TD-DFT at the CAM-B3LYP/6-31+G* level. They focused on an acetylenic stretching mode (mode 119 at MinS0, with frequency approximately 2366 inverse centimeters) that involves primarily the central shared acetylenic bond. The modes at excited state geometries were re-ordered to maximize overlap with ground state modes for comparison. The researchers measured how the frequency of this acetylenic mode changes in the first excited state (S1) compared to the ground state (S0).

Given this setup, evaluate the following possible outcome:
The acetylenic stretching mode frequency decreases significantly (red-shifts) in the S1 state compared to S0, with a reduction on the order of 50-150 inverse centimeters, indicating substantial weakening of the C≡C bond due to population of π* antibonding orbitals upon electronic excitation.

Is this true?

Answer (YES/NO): NO